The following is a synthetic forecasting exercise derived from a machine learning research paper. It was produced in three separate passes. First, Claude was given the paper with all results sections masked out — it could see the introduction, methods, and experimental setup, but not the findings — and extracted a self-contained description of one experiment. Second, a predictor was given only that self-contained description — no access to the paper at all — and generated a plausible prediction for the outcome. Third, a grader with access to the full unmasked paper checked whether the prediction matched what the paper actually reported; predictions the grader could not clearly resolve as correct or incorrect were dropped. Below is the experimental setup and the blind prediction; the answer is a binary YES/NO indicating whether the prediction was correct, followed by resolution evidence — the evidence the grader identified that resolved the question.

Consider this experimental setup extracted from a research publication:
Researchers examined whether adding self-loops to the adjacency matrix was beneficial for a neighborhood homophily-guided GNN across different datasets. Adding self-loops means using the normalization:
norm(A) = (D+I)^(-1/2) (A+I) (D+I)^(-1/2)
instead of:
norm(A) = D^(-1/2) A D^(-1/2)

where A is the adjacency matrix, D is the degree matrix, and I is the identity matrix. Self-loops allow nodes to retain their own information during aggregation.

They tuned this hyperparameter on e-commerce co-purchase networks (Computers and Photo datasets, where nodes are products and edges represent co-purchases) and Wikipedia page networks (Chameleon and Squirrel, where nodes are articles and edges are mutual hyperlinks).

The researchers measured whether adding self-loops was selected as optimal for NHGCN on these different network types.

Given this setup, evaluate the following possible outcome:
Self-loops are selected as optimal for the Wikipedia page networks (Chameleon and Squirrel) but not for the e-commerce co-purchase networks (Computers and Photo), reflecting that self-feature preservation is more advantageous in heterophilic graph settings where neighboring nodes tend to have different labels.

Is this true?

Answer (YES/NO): NO